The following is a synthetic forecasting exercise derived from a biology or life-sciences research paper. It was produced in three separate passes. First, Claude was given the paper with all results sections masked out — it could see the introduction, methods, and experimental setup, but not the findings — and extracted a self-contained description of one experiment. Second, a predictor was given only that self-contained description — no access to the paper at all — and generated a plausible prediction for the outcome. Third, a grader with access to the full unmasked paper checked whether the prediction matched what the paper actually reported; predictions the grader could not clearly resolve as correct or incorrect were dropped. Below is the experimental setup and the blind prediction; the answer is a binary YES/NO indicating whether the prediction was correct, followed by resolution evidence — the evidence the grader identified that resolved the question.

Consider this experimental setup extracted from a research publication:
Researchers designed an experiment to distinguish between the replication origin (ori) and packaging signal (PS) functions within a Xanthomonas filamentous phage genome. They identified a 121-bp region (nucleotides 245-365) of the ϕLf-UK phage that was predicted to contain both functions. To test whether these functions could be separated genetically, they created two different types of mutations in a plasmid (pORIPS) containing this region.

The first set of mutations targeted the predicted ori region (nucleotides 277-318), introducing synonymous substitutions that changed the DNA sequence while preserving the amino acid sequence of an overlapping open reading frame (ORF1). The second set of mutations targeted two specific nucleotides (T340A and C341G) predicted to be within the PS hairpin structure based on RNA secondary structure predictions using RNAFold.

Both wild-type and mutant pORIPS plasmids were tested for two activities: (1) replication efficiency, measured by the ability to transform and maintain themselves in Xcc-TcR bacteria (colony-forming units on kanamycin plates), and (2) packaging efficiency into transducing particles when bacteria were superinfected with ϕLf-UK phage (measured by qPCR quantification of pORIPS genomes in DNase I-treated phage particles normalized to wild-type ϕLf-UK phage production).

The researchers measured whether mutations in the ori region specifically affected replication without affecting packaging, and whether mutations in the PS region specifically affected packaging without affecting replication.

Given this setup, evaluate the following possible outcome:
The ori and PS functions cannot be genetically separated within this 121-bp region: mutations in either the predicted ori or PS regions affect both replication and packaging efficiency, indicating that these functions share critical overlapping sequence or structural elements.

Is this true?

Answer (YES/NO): NO